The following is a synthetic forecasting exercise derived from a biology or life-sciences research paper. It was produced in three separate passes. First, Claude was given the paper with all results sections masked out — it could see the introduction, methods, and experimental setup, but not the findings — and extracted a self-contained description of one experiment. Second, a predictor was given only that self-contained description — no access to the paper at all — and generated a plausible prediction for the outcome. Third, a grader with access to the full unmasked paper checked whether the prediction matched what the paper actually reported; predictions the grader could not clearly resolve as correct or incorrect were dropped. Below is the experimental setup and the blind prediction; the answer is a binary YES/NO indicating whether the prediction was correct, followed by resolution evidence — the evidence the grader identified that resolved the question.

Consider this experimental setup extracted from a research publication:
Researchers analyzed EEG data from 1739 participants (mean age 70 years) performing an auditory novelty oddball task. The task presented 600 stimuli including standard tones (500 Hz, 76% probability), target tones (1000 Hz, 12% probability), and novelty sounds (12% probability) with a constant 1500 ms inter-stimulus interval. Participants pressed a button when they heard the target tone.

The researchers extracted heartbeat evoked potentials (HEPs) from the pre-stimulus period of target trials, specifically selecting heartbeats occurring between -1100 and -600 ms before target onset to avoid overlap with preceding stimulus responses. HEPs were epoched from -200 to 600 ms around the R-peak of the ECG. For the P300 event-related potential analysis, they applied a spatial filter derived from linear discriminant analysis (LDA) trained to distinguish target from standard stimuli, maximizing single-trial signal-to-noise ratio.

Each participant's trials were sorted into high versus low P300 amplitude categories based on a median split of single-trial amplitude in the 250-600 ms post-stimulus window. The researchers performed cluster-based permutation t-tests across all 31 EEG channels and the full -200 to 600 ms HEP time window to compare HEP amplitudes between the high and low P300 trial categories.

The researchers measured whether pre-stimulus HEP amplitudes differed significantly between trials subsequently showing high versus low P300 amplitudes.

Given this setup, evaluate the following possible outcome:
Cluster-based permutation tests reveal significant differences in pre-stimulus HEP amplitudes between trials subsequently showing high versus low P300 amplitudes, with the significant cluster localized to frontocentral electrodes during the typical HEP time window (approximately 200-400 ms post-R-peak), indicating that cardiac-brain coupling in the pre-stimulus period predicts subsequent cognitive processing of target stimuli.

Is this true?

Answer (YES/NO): NO